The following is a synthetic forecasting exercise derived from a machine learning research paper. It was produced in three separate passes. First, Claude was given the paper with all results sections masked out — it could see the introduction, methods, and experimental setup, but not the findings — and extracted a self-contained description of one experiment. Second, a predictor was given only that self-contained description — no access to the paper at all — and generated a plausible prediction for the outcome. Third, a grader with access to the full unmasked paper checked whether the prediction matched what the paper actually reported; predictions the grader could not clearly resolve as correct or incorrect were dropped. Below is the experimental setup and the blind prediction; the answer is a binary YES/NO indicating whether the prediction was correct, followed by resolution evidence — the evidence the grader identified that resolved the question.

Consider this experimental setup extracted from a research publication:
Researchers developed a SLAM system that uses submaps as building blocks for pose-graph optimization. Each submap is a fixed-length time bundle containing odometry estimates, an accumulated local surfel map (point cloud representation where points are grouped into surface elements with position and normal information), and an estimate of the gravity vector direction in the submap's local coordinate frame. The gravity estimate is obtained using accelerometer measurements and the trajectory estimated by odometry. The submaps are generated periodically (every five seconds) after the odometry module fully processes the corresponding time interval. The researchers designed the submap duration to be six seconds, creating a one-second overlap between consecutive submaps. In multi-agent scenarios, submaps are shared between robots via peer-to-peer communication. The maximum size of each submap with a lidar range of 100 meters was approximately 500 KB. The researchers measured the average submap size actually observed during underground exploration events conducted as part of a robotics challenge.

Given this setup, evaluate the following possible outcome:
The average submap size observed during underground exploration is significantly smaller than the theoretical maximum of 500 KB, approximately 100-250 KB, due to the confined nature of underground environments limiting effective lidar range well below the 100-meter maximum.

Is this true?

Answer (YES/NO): YES